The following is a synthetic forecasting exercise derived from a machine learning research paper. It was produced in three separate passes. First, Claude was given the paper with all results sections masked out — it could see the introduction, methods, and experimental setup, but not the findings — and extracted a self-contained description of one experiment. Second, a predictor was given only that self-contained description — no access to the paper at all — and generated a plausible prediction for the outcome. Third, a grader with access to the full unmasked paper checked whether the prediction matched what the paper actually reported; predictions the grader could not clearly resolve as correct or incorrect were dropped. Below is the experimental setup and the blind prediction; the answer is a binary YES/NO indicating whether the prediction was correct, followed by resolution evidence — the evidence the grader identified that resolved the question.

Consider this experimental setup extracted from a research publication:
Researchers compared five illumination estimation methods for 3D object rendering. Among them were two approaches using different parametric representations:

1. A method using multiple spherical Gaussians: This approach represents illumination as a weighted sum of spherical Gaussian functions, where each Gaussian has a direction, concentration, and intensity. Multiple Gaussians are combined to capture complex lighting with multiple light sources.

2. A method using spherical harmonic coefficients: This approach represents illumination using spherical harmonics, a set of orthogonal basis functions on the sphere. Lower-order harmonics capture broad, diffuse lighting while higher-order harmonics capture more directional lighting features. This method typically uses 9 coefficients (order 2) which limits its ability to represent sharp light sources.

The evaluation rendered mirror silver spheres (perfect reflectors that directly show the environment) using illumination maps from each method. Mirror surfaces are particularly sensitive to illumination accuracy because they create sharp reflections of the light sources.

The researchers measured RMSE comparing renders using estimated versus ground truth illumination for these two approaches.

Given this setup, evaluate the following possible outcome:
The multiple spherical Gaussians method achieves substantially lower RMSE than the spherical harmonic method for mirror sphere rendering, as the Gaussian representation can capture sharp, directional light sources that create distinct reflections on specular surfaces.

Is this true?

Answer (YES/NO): NO